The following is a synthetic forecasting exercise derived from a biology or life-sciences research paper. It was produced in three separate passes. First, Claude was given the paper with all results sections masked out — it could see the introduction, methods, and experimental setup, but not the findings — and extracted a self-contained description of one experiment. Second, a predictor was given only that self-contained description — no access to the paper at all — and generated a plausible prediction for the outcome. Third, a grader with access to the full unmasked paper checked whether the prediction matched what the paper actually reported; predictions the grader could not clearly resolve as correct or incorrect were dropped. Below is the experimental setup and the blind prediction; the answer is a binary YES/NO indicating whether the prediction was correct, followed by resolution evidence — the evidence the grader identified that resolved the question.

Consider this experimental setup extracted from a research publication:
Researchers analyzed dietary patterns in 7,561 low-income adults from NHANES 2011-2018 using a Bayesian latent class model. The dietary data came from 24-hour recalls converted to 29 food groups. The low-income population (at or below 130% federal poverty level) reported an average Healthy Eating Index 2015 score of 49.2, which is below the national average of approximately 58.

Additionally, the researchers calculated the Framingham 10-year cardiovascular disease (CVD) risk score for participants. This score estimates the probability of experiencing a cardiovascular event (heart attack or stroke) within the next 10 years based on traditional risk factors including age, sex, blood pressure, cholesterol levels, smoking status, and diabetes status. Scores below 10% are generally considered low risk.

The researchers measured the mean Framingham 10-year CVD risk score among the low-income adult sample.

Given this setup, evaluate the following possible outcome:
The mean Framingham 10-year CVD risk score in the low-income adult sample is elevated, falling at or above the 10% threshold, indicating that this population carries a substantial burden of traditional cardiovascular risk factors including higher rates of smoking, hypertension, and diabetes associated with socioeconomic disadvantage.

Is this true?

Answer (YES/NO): NO